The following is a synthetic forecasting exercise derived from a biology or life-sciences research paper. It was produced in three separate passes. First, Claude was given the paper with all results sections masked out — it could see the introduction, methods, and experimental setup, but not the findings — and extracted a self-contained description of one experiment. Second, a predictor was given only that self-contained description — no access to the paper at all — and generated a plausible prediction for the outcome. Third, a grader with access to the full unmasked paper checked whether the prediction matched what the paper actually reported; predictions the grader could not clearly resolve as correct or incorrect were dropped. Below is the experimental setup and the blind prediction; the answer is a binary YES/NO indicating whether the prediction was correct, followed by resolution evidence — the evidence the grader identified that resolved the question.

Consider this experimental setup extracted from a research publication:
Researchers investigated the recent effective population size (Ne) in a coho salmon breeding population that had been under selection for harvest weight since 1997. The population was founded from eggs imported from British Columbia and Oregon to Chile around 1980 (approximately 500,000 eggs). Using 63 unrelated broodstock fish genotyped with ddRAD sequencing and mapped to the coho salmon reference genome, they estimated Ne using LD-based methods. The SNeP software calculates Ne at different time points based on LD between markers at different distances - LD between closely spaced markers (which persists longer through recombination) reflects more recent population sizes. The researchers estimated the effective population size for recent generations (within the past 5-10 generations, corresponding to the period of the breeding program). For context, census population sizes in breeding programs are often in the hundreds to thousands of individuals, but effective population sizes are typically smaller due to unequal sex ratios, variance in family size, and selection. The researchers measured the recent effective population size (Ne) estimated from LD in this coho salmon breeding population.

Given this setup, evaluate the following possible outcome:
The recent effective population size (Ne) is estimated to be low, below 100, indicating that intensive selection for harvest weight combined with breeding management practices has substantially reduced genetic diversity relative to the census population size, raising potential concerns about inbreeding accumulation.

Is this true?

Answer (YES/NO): NO